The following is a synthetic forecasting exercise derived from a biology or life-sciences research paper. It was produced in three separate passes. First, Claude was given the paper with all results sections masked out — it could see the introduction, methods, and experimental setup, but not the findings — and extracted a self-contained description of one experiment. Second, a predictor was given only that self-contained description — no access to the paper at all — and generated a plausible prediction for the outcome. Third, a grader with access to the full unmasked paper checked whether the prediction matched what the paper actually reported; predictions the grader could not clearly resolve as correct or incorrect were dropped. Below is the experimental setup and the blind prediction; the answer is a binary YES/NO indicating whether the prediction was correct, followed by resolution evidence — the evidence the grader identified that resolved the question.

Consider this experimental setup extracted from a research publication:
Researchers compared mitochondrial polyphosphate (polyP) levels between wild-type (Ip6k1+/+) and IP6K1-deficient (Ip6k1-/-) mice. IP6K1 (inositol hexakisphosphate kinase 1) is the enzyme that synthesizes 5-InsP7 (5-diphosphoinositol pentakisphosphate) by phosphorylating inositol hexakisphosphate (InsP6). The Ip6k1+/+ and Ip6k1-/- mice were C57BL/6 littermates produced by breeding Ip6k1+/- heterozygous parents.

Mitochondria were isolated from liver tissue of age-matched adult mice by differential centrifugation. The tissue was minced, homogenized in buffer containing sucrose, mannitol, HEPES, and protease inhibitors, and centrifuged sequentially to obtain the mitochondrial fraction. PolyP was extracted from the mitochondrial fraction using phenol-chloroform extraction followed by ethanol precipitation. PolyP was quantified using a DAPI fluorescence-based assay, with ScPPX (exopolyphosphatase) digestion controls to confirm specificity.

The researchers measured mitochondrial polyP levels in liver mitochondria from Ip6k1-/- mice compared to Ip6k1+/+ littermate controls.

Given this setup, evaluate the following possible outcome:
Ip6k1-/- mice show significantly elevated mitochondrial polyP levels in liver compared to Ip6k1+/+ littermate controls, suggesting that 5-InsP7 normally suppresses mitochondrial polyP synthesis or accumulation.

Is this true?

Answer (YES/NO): NO